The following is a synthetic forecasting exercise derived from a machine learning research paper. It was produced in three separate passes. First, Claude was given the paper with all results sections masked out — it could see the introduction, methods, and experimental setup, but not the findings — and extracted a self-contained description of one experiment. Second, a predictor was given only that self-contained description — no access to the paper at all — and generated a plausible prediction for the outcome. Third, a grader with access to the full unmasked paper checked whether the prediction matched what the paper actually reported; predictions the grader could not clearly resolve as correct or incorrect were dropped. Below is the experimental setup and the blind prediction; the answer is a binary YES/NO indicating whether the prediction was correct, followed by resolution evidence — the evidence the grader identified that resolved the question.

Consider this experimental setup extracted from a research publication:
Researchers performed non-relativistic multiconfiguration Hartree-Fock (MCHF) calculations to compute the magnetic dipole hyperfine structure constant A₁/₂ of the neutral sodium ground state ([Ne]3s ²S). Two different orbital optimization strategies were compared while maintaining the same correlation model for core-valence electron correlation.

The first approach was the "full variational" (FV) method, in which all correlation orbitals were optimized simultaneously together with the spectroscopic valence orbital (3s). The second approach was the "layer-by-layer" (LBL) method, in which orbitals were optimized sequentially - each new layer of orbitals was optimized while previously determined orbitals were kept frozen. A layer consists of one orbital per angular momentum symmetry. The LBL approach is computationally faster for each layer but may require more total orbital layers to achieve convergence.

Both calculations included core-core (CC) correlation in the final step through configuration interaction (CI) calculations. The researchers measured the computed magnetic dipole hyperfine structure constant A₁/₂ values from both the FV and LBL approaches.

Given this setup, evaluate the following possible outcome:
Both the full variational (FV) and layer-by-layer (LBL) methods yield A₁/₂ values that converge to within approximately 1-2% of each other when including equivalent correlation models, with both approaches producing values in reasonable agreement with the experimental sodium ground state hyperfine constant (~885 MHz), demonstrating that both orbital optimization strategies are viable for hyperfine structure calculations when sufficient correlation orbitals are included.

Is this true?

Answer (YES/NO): NO